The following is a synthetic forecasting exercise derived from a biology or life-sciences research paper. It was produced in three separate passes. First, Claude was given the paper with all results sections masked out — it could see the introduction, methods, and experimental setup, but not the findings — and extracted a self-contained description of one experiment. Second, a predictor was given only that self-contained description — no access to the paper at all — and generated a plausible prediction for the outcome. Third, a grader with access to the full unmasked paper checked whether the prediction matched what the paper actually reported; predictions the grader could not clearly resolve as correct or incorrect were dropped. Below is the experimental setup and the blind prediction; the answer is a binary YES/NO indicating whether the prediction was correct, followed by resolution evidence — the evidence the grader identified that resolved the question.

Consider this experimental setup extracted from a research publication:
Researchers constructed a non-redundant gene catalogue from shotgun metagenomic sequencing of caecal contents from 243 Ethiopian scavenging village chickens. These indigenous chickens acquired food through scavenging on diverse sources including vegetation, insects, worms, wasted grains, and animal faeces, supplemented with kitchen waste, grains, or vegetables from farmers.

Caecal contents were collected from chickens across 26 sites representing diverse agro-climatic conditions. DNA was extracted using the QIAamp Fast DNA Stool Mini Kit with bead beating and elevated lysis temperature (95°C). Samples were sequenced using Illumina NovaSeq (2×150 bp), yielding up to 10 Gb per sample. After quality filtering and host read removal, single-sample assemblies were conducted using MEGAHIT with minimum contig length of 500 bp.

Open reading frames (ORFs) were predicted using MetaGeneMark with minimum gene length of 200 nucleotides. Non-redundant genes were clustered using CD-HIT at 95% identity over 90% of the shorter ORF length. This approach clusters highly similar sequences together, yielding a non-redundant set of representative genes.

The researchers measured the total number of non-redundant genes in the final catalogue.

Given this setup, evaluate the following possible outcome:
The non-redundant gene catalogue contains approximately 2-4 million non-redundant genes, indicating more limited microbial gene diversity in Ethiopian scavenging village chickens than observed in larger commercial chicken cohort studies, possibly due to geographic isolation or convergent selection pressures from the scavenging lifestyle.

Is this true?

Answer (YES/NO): NO